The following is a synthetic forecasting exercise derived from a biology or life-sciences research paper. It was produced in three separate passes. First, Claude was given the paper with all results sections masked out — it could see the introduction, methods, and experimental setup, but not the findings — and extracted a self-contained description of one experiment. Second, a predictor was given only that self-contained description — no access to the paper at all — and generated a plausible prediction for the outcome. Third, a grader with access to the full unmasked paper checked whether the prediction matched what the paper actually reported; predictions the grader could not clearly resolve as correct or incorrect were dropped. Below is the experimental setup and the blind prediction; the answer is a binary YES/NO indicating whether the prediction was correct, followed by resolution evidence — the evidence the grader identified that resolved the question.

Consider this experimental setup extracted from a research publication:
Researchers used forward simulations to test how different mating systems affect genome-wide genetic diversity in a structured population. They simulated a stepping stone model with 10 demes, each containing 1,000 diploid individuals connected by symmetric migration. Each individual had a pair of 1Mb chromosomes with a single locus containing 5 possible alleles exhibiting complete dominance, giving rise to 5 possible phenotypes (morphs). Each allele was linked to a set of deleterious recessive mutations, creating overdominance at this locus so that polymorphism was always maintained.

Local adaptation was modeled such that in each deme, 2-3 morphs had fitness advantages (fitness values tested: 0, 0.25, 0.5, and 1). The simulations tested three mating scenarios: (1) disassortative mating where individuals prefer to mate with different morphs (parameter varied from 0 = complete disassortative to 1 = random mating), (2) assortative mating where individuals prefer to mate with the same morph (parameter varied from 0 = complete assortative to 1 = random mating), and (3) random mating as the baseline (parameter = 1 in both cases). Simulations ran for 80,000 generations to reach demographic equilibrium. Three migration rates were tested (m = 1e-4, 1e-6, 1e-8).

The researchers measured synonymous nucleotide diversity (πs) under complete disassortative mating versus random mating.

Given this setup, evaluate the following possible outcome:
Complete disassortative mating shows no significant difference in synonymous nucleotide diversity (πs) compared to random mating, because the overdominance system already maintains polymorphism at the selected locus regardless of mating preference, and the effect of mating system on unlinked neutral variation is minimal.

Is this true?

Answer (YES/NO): YES